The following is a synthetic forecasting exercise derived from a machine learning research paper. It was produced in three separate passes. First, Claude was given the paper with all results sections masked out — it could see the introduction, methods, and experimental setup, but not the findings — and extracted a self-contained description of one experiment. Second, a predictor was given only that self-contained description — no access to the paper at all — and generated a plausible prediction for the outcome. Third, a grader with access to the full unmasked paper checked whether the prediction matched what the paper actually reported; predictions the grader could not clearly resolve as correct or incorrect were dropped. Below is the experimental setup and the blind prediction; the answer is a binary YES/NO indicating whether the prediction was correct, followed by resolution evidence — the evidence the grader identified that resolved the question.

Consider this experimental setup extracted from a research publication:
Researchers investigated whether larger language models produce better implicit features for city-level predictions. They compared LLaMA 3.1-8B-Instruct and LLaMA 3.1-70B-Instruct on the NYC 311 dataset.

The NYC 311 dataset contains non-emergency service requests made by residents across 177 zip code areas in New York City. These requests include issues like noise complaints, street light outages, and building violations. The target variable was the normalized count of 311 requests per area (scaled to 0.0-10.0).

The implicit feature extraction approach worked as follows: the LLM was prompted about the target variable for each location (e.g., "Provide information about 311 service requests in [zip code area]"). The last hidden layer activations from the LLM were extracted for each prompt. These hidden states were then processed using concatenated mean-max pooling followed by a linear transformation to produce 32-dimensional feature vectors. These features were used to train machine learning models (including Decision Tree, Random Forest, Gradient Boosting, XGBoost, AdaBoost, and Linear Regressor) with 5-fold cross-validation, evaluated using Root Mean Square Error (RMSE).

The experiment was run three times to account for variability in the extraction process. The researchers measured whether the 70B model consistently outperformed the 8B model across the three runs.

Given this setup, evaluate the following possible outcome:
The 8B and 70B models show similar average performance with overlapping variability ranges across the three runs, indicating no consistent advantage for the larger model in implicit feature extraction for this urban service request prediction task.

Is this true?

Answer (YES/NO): YES